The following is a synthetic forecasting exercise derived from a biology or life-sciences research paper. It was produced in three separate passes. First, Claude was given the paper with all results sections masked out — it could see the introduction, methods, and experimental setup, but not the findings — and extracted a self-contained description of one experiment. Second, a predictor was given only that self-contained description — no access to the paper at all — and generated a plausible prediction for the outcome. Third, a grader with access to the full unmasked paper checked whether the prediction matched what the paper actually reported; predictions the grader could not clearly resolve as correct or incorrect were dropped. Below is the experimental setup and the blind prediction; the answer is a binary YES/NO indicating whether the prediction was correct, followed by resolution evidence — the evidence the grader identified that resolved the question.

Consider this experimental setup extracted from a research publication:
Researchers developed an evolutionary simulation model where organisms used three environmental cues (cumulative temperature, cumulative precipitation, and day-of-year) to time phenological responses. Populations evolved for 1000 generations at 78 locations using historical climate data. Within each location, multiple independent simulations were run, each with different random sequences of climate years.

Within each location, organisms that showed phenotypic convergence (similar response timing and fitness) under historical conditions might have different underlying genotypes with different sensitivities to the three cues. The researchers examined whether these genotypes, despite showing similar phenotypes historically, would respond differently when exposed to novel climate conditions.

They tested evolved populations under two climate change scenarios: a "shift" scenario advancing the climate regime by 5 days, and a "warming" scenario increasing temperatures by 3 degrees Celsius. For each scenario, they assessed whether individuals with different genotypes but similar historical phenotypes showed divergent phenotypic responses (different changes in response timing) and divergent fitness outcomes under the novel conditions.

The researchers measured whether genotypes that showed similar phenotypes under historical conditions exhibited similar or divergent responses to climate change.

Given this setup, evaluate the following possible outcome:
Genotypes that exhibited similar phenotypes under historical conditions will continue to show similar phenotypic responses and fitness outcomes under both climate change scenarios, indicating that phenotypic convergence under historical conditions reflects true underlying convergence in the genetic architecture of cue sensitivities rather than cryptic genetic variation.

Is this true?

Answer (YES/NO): NO